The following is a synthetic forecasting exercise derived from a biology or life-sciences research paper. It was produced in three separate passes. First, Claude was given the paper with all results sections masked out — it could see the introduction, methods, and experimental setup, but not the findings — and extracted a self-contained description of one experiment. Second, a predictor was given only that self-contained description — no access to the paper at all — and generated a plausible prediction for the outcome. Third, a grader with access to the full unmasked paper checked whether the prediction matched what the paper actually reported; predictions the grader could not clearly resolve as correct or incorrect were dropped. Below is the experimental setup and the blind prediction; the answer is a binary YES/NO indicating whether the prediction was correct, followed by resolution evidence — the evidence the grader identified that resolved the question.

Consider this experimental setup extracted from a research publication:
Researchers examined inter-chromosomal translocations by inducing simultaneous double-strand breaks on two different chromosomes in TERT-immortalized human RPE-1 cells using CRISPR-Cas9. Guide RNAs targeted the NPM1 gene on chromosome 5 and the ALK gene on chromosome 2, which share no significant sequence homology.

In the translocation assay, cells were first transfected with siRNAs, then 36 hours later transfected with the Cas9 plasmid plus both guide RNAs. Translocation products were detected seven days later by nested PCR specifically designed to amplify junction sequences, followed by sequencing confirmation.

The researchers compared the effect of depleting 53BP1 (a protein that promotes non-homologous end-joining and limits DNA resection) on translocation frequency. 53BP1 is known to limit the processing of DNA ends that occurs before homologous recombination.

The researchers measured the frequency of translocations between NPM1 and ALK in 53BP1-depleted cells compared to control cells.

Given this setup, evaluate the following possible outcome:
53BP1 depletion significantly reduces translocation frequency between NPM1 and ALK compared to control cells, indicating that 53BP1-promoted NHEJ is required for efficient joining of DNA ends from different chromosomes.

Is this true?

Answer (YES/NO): NO